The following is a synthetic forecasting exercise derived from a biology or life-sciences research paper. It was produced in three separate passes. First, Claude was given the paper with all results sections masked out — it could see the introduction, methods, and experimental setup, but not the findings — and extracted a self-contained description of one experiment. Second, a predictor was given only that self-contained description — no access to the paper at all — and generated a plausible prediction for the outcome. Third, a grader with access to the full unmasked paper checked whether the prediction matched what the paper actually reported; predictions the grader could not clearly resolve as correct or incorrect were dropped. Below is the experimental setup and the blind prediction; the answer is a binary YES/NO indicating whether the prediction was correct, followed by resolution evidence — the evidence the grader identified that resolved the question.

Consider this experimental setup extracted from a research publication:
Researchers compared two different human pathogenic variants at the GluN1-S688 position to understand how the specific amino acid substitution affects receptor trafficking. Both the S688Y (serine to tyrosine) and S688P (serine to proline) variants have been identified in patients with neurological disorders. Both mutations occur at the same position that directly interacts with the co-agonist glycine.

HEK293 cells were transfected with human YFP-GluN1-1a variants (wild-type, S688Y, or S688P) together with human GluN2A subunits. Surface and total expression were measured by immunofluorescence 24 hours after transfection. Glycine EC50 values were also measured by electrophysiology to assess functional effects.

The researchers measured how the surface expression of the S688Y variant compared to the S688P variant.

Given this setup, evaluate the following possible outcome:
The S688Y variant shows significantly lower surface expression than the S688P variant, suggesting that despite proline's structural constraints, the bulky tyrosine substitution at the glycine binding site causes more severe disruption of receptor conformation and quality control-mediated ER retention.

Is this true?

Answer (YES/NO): NO